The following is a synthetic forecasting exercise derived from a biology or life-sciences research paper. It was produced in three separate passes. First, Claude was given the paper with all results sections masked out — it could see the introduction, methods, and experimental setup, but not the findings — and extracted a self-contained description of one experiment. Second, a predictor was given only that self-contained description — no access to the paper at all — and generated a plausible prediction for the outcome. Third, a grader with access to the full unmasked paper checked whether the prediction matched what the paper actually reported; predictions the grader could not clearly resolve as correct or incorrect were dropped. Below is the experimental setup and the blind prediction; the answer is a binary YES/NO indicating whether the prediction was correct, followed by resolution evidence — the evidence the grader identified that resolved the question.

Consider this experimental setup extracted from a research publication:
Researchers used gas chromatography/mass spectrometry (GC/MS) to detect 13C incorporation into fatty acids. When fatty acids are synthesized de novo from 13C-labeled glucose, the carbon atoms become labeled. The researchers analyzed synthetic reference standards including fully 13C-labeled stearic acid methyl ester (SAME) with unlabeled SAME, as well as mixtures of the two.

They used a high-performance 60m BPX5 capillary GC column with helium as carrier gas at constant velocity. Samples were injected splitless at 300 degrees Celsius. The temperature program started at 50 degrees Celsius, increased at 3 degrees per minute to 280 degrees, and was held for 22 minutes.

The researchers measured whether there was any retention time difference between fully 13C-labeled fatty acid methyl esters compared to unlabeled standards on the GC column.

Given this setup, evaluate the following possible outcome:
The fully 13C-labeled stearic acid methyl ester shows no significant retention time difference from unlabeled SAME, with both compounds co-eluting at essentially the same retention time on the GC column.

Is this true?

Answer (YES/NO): NO